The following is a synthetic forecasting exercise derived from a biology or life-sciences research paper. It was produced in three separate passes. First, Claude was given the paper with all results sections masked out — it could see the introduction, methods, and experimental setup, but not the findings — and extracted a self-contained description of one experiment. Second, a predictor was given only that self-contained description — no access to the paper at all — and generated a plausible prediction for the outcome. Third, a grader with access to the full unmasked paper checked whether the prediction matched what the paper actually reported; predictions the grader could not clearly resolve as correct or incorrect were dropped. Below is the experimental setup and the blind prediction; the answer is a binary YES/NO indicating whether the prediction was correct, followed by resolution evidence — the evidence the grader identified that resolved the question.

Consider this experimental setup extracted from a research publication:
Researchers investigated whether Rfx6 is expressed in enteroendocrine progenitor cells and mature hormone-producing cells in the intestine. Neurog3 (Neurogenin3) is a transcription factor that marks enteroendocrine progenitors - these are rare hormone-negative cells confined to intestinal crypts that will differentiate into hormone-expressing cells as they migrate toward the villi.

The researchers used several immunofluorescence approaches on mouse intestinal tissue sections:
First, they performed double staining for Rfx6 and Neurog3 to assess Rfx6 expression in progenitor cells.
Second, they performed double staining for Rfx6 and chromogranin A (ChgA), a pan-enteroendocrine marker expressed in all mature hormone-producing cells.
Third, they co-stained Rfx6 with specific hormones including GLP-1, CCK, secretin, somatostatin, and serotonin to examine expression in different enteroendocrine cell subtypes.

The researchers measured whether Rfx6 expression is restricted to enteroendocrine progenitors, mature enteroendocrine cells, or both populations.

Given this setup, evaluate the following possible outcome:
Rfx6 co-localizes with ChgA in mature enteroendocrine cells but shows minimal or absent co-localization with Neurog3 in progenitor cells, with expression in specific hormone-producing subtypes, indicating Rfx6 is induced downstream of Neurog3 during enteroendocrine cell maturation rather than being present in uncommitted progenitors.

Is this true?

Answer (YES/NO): NO